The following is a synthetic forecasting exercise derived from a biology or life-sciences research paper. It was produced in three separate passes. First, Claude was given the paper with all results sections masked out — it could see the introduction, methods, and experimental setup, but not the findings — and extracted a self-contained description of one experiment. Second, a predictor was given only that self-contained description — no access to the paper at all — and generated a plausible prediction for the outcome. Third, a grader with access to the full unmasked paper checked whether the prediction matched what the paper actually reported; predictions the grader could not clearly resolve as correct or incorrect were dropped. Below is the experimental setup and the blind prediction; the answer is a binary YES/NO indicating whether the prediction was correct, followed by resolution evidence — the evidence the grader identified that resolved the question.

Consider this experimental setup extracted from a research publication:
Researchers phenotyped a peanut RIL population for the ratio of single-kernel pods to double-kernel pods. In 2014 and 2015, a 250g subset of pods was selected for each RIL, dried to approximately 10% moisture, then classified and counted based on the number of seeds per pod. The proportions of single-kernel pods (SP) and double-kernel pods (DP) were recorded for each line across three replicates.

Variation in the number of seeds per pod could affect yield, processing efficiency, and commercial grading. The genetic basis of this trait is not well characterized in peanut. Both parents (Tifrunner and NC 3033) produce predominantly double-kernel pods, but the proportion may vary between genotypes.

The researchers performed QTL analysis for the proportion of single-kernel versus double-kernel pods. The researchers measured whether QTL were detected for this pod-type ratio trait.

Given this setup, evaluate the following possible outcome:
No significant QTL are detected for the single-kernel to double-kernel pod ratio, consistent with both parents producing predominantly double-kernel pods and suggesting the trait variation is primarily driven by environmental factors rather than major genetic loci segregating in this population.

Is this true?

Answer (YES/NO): NO